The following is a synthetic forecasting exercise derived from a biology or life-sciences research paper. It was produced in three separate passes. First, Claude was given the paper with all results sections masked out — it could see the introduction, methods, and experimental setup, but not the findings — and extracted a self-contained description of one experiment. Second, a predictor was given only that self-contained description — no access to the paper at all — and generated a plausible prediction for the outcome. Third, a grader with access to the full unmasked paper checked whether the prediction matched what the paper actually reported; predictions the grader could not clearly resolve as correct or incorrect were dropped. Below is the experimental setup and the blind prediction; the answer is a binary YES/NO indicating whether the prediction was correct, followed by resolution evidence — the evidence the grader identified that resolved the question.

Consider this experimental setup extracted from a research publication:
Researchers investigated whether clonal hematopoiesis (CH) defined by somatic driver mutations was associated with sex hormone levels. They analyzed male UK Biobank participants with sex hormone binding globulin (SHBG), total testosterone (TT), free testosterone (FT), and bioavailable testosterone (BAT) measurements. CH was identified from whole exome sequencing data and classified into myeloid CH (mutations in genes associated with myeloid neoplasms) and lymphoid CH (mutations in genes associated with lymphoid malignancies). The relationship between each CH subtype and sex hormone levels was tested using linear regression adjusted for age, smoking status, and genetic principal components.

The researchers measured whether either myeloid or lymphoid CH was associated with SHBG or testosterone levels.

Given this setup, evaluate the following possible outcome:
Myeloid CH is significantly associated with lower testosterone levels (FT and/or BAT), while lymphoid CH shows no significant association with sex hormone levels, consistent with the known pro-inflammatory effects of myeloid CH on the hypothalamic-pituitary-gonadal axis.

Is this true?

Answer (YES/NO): NO